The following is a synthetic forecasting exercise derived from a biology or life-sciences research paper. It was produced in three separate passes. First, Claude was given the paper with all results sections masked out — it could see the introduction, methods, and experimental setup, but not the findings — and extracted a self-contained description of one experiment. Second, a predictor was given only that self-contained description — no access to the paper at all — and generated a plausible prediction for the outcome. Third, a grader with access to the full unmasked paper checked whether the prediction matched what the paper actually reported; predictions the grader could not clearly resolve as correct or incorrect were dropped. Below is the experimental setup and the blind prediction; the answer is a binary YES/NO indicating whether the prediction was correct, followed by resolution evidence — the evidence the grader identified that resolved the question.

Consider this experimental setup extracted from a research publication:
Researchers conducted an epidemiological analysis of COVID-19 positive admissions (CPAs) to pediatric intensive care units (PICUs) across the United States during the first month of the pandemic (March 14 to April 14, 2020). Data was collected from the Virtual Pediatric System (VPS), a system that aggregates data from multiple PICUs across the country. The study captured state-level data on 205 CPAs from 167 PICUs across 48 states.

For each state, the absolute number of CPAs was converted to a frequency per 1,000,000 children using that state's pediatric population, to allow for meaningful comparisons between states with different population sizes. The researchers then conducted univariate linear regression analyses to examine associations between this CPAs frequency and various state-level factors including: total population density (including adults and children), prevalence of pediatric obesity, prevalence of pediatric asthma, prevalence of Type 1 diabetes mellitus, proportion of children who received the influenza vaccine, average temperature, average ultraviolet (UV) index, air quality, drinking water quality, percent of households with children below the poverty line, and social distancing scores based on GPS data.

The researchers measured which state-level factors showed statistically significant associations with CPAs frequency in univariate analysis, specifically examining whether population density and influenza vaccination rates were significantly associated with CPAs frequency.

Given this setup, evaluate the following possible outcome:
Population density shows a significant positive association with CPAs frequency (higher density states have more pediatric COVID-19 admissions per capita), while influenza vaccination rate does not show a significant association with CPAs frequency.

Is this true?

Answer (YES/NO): NO